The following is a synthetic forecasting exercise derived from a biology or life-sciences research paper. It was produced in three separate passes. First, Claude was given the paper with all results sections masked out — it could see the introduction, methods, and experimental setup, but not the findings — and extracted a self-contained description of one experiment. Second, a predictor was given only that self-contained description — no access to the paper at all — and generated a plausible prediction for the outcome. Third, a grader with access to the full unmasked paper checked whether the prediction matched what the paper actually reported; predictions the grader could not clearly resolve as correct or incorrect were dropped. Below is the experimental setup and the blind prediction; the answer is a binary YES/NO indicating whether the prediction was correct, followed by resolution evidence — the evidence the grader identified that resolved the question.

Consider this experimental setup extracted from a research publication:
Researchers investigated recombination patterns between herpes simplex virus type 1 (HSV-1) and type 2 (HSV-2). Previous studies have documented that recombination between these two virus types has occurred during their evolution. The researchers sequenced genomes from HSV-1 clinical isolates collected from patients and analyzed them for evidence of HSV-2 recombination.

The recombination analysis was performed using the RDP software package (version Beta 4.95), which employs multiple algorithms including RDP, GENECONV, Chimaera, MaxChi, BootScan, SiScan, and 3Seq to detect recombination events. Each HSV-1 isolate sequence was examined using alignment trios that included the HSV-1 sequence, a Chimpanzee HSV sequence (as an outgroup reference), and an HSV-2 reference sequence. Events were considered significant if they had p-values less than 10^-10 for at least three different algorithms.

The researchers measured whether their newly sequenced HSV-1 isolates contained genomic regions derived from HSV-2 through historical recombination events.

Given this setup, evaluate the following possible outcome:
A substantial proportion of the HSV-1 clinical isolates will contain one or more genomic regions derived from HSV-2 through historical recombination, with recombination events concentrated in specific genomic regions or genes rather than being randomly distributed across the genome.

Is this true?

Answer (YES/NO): NO